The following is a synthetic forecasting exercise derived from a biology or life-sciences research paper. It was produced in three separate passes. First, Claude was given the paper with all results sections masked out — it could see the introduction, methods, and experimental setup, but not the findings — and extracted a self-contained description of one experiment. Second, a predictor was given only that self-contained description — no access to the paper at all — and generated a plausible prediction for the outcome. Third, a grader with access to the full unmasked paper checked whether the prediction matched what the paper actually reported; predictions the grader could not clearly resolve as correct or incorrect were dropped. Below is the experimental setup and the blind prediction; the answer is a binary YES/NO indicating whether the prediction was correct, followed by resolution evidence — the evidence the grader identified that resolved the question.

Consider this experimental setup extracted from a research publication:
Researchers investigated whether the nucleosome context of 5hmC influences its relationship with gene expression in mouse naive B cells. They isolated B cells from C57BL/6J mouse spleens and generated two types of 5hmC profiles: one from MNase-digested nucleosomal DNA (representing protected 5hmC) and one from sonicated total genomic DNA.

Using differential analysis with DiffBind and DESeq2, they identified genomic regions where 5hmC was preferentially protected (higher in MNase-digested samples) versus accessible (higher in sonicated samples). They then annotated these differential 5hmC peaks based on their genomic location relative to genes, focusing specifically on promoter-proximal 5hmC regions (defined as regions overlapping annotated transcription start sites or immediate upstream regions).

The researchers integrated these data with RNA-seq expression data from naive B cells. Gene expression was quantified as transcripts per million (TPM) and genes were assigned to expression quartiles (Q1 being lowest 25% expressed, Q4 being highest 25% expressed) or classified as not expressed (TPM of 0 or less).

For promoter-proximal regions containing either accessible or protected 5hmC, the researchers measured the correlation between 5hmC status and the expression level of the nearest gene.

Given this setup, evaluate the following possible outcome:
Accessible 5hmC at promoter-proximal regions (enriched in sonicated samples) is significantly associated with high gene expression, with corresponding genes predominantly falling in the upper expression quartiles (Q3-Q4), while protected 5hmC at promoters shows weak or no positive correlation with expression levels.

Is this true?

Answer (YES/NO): YES